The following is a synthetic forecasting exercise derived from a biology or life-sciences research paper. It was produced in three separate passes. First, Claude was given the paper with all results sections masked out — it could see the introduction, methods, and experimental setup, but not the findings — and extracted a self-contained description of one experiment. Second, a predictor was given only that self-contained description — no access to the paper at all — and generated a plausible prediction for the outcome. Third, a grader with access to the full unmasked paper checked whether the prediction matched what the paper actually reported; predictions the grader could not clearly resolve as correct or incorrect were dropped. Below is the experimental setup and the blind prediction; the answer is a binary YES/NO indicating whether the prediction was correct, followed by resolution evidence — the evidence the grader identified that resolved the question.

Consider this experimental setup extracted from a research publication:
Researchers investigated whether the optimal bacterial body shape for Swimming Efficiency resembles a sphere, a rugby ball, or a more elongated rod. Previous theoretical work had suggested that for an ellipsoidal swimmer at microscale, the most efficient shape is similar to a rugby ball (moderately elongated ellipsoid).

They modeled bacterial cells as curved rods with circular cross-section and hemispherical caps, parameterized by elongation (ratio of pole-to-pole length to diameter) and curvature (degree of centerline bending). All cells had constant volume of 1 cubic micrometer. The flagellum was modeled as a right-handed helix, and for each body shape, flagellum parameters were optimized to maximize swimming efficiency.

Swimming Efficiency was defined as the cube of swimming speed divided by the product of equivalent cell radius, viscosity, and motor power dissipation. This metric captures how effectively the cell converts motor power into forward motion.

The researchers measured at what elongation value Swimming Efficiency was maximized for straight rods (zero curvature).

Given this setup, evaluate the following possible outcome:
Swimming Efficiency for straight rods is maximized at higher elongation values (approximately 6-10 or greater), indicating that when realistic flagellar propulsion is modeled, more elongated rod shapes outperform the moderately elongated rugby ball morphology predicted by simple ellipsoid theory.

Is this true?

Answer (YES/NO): NO